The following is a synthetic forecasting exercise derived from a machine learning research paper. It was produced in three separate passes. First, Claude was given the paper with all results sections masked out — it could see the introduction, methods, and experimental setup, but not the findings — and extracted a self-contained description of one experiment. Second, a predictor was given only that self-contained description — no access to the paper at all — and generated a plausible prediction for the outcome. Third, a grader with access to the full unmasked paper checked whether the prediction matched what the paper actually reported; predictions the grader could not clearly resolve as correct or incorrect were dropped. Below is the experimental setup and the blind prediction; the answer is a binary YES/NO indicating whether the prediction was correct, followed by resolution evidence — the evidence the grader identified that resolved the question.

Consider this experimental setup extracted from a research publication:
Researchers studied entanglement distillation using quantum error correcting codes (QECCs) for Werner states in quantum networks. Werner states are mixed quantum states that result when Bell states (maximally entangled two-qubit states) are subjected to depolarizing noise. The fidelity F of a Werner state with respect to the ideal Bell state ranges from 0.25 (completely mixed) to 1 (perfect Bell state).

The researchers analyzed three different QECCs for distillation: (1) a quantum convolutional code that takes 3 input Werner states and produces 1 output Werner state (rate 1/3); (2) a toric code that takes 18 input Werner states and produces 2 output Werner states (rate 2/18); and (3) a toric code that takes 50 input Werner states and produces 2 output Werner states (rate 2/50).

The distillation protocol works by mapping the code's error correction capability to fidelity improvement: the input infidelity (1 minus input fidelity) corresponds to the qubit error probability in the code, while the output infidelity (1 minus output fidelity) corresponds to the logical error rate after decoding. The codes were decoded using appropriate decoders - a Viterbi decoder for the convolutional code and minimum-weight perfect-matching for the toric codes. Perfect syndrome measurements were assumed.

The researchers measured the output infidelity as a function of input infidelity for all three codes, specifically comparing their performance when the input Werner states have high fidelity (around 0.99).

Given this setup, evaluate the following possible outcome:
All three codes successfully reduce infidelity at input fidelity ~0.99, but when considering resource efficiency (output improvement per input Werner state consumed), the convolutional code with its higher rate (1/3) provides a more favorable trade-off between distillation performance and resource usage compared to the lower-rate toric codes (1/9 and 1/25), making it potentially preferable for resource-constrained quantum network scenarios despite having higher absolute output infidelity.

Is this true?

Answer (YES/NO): NO